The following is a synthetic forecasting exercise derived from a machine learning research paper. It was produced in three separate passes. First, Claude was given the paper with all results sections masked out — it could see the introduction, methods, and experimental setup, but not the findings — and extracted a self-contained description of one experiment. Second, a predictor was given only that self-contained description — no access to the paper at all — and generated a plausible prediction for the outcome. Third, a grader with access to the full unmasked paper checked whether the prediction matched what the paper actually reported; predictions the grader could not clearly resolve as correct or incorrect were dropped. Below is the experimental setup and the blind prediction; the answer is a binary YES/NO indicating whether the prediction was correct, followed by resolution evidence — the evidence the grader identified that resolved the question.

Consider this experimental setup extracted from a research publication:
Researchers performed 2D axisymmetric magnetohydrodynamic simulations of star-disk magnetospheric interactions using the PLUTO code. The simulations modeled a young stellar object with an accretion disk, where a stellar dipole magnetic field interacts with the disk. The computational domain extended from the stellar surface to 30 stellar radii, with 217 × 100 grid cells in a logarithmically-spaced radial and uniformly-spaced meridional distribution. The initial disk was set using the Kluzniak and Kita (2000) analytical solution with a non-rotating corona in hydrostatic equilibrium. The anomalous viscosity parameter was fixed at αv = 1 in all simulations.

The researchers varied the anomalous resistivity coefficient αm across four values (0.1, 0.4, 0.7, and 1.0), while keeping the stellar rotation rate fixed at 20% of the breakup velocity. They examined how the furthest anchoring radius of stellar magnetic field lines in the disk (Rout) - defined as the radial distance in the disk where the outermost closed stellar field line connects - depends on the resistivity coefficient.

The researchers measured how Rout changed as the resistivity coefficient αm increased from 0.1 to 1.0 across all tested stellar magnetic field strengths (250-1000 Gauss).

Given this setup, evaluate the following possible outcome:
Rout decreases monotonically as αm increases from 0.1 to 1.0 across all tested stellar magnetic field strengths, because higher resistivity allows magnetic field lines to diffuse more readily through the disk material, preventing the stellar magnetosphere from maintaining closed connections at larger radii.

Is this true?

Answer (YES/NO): NO